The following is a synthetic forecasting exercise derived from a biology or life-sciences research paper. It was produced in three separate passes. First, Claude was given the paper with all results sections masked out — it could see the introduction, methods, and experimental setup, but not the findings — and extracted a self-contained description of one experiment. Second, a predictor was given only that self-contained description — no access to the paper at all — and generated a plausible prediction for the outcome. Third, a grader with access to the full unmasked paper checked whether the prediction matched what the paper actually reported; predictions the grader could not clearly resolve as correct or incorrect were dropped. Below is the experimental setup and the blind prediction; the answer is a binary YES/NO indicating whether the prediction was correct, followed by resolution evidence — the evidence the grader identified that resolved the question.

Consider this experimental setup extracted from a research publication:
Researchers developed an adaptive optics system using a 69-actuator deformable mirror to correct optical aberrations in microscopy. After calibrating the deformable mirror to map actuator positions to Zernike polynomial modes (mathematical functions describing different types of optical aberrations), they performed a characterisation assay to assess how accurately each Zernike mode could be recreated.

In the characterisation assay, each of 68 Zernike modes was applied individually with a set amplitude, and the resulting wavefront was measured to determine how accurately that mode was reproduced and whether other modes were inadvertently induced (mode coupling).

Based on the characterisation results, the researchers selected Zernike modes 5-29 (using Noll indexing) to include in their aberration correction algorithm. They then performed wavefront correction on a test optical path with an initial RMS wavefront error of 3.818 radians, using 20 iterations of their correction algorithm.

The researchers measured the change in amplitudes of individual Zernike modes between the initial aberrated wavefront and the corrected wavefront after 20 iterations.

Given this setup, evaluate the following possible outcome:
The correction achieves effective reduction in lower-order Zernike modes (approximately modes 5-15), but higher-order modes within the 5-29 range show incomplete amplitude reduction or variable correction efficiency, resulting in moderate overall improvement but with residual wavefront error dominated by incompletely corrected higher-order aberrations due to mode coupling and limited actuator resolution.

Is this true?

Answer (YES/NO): NO